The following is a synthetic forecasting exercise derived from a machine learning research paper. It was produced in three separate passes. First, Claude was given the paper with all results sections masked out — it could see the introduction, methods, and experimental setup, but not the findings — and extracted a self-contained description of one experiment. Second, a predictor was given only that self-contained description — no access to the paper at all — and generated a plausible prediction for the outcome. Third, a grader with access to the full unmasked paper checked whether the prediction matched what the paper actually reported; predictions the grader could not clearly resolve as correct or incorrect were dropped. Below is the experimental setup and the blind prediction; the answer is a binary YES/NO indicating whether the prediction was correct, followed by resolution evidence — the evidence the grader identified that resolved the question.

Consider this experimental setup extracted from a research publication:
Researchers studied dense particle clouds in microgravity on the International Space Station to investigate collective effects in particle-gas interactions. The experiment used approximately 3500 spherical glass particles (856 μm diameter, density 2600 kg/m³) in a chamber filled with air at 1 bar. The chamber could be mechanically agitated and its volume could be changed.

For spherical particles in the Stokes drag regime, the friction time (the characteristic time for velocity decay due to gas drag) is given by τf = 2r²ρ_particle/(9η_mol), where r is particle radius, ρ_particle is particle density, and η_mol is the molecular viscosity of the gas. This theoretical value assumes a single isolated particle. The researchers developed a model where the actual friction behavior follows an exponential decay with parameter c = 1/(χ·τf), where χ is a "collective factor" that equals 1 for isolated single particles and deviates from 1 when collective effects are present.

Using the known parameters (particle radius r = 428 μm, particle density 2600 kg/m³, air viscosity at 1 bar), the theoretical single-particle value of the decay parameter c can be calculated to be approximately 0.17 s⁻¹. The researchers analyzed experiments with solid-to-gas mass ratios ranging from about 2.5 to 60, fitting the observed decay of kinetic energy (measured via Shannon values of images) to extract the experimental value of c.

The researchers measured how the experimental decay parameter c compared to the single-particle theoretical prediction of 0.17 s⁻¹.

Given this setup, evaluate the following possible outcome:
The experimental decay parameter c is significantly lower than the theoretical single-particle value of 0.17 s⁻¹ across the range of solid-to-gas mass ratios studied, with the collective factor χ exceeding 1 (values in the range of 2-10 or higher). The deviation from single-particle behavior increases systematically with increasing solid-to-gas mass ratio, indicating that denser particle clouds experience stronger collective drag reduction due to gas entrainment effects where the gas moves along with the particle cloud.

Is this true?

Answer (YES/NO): YES